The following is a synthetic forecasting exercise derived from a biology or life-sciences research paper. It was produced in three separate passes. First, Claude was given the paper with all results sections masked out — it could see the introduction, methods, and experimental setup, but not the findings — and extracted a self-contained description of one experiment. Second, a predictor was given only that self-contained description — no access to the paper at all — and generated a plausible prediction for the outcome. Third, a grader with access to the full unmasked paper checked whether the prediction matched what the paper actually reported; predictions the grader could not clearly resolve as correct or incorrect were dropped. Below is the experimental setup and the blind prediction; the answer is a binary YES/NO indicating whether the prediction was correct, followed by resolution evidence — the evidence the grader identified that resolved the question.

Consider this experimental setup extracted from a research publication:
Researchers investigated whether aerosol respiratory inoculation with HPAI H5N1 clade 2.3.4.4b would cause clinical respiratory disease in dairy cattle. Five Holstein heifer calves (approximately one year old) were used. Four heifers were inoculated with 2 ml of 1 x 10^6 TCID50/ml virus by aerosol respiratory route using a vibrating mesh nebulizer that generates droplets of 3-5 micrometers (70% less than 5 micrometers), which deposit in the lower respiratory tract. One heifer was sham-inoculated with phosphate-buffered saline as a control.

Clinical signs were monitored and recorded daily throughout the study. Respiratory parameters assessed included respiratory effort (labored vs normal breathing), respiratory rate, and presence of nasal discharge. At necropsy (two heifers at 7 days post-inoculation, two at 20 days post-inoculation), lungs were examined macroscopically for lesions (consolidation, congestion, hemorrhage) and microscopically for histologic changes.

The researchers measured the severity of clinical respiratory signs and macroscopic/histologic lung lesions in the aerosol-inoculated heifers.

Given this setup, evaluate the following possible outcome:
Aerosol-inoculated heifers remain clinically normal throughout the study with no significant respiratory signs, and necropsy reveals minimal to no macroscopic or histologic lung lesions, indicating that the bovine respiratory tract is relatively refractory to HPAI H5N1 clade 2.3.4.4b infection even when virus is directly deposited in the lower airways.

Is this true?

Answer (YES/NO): NO